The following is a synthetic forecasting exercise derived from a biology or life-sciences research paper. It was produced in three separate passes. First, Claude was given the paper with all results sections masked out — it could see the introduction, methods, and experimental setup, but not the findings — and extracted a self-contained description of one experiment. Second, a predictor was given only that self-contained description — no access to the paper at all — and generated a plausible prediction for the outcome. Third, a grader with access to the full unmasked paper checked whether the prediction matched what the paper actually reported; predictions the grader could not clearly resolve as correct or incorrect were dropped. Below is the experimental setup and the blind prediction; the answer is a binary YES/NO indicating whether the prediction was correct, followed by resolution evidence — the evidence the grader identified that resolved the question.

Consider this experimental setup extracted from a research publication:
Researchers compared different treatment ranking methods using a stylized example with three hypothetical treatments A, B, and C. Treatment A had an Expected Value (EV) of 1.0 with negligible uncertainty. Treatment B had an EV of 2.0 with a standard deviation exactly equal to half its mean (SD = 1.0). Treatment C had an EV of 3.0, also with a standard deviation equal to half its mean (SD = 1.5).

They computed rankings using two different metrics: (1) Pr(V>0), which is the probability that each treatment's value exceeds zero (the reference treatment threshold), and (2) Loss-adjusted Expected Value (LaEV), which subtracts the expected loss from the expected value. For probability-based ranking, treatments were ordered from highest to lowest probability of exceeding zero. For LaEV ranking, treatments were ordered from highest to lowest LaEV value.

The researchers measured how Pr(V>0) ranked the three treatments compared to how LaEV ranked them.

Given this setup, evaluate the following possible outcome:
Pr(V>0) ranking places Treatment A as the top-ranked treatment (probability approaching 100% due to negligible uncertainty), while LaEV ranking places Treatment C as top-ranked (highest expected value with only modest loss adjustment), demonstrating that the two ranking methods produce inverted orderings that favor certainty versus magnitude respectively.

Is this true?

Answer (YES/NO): YES